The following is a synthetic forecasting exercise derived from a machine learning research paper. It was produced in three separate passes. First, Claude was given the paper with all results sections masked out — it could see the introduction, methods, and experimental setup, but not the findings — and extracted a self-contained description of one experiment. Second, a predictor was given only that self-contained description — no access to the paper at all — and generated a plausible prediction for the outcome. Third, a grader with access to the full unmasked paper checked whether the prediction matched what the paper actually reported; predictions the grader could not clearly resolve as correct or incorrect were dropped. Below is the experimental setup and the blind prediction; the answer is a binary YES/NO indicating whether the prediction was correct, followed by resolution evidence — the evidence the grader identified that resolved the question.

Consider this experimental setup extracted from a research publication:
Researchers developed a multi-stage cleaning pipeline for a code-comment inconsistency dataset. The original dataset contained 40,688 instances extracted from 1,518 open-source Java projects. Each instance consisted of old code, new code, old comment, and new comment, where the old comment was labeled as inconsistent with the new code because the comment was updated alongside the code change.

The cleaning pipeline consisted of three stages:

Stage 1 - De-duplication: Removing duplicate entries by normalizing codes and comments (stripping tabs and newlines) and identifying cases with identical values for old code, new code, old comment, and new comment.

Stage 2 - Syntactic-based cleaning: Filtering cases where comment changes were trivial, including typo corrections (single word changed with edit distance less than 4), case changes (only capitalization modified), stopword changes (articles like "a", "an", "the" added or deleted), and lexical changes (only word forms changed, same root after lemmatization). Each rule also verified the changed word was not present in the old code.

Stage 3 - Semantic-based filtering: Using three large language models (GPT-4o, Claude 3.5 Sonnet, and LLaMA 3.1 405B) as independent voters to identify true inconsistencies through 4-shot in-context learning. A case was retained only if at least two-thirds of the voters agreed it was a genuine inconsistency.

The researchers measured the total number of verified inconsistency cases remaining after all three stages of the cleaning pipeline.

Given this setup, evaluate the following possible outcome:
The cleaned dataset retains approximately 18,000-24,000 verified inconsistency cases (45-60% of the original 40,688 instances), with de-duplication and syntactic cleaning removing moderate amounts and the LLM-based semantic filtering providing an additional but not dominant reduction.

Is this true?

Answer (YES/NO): YES